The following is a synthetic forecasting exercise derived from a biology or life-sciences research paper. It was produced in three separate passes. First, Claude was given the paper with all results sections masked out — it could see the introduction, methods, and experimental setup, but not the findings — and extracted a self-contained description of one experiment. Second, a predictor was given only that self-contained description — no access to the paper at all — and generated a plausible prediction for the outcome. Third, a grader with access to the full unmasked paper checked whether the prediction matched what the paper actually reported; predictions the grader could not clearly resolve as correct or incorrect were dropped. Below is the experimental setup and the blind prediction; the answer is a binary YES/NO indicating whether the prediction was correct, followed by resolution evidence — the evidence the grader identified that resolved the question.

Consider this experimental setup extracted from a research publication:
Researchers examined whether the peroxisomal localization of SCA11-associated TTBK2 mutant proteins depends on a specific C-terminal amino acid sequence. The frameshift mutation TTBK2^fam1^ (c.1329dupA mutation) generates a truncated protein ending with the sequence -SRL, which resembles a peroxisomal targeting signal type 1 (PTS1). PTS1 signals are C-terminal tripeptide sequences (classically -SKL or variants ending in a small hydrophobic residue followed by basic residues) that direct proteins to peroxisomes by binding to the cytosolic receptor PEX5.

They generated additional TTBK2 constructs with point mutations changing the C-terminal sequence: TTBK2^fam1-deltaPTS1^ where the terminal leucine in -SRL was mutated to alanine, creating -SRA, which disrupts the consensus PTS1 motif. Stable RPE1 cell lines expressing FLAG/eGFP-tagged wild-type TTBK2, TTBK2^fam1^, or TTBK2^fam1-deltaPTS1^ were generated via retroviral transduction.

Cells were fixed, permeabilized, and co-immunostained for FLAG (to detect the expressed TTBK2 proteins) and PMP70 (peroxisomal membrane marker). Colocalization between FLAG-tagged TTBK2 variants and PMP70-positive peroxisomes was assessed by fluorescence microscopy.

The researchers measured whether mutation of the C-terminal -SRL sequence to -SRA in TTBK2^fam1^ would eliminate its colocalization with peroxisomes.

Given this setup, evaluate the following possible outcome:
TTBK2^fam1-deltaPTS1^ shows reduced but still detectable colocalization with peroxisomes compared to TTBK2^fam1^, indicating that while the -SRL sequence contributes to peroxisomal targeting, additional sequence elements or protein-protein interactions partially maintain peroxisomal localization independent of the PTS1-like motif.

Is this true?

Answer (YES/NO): NO